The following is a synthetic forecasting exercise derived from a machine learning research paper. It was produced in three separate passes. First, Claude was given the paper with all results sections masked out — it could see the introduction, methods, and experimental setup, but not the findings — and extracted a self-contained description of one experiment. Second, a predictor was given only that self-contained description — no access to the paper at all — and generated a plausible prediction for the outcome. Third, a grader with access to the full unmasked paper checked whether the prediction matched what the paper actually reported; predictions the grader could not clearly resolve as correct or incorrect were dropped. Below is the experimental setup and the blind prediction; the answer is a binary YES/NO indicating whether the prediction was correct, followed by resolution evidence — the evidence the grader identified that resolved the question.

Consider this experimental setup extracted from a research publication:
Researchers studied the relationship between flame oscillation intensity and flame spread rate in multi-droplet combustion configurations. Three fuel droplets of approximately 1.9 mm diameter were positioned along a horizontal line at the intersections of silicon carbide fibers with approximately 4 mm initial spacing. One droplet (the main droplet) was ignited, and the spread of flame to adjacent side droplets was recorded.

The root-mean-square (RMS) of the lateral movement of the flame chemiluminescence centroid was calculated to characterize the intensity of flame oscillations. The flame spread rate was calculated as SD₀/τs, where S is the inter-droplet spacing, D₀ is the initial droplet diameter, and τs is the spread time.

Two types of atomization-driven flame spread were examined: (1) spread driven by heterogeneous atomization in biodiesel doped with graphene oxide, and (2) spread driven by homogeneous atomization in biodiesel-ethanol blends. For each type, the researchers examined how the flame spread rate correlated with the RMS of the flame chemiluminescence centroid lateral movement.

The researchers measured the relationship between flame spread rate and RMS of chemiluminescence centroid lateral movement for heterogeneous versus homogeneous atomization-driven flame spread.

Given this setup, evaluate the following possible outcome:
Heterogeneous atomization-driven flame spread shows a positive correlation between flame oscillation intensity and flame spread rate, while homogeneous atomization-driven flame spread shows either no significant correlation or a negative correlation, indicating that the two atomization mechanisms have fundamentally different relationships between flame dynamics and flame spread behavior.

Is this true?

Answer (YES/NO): NO